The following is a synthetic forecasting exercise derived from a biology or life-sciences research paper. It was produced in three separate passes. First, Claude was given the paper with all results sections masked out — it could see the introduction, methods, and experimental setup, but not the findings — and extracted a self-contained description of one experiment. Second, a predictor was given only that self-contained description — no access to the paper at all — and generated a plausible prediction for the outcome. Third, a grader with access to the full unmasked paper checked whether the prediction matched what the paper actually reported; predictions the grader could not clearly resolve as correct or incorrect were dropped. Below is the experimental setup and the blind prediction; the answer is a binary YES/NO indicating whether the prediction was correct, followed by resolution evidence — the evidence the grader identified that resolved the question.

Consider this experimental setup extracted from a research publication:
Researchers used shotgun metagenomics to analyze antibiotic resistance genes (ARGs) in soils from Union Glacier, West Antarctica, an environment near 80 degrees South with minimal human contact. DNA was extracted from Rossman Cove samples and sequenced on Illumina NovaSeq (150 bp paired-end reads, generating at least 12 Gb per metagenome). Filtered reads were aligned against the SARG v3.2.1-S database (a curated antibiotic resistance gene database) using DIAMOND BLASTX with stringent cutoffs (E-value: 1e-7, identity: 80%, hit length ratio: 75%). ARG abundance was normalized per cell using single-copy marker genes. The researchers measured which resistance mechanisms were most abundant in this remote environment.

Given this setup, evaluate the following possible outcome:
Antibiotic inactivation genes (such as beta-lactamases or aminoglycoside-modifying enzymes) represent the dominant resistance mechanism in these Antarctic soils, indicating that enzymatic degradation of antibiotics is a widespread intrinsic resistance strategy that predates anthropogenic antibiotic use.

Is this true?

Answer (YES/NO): NO